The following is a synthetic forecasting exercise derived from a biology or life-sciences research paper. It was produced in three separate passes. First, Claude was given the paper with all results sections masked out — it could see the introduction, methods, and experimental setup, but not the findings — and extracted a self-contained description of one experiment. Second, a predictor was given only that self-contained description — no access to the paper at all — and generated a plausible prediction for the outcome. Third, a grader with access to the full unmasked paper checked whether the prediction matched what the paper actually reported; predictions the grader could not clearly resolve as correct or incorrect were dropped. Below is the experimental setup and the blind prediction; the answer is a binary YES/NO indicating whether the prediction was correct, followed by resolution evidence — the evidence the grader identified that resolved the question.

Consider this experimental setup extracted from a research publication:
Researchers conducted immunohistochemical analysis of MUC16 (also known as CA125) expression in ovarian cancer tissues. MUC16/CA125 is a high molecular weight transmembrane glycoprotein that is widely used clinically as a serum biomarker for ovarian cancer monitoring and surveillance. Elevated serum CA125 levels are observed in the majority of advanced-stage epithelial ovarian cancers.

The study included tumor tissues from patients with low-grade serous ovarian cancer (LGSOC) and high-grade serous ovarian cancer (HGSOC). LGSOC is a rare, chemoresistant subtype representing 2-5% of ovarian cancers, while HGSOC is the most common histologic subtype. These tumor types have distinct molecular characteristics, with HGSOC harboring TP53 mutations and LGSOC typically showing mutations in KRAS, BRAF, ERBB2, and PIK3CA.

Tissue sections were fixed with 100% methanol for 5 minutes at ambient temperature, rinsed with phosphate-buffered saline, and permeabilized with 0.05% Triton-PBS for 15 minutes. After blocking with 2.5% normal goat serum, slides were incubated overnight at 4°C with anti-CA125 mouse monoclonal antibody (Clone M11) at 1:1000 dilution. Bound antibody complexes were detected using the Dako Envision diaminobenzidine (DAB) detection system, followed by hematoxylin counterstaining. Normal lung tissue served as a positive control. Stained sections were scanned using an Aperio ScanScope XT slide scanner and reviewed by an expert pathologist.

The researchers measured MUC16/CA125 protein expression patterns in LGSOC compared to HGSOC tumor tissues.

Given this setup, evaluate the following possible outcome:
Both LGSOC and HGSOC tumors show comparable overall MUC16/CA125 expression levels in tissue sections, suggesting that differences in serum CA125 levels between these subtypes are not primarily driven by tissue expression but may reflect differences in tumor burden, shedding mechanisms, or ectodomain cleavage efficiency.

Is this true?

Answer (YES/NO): NO